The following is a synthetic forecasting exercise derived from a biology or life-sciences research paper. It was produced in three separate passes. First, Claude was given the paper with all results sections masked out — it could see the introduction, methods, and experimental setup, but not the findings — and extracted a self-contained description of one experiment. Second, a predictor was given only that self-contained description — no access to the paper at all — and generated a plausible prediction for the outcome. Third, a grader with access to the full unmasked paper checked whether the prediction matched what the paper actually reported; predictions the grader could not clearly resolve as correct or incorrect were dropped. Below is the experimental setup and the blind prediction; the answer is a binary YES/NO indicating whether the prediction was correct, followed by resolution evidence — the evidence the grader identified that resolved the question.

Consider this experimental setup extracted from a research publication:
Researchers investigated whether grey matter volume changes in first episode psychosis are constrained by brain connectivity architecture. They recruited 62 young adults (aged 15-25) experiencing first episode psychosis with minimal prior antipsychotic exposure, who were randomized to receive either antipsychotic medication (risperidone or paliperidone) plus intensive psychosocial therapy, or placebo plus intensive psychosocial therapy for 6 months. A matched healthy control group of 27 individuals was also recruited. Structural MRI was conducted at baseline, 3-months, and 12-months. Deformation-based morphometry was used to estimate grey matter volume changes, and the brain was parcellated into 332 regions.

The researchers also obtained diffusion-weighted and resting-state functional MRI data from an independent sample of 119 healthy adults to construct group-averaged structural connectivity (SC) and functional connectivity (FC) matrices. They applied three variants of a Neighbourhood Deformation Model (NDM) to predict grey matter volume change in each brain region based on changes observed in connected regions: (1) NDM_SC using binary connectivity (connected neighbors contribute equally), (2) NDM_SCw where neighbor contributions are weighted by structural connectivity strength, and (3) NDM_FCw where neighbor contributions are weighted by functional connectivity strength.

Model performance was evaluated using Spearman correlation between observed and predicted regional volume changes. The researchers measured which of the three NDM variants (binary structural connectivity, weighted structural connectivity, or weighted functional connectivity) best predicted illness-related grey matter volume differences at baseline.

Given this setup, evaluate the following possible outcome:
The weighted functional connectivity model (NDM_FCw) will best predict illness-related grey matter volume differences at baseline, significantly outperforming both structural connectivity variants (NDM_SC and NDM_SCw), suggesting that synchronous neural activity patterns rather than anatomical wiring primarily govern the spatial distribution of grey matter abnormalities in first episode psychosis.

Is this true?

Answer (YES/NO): NO